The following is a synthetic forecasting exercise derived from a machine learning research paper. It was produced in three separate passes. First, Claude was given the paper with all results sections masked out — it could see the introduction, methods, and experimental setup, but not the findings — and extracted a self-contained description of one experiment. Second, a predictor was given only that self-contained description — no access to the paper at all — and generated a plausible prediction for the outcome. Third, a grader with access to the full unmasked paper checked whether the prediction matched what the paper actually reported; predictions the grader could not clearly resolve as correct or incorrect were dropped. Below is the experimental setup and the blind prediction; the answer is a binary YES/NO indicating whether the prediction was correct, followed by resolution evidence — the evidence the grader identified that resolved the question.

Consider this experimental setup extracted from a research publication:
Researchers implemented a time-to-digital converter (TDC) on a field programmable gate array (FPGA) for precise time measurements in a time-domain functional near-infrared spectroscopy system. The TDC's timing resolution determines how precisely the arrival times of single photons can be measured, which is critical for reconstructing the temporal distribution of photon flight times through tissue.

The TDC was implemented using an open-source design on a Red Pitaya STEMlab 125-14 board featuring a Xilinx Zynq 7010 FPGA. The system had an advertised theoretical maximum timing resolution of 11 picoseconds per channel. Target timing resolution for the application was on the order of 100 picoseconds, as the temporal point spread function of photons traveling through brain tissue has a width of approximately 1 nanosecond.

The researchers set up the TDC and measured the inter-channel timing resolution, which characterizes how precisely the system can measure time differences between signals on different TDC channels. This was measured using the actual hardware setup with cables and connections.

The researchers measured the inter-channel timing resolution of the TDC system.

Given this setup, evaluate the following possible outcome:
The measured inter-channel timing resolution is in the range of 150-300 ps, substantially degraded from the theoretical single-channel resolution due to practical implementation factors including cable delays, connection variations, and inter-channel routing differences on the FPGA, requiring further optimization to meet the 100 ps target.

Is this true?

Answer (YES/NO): NO